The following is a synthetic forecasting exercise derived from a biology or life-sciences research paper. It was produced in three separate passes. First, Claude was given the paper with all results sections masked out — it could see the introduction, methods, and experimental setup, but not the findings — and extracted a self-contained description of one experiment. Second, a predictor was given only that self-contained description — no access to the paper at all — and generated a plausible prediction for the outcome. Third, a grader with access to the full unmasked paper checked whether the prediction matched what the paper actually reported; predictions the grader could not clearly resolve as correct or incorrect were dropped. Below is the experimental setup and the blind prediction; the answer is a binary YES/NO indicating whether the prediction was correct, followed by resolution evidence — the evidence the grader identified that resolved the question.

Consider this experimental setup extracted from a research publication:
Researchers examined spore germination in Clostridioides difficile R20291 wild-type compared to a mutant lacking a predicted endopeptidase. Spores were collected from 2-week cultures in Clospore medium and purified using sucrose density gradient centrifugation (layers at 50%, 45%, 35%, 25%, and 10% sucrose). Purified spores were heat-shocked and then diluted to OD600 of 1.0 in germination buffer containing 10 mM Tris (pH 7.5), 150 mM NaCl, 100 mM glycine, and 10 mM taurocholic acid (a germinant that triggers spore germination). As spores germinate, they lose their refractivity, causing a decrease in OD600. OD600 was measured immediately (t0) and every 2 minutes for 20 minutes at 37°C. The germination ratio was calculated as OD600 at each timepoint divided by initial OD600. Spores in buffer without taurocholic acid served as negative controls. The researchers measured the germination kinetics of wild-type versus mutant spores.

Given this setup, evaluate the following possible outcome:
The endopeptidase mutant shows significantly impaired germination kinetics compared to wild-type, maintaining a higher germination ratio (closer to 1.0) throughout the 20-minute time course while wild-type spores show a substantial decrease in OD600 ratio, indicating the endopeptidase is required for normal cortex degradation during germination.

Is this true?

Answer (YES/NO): YES